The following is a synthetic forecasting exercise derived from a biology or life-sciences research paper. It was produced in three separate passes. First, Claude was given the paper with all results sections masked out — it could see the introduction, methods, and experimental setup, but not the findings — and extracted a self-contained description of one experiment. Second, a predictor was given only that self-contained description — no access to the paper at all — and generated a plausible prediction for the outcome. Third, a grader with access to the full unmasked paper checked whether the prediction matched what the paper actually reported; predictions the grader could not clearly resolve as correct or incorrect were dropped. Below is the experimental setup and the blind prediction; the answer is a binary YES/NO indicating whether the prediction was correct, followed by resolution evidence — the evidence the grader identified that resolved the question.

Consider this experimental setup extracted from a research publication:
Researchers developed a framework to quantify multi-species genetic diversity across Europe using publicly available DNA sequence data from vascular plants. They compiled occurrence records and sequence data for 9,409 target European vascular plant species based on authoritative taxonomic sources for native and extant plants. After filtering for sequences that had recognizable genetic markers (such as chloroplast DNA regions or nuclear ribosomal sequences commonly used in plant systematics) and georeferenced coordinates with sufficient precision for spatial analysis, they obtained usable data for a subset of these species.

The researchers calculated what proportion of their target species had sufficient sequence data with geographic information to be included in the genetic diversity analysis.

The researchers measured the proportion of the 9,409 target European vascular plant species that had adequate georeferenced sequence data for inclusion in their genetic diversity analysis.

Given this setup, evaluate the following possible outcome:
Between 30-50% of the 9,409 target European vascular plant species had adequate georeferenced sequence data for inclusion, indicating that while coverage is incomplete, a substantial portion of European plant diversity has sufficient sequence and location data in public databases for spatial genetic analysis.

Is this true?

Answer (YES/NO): NO